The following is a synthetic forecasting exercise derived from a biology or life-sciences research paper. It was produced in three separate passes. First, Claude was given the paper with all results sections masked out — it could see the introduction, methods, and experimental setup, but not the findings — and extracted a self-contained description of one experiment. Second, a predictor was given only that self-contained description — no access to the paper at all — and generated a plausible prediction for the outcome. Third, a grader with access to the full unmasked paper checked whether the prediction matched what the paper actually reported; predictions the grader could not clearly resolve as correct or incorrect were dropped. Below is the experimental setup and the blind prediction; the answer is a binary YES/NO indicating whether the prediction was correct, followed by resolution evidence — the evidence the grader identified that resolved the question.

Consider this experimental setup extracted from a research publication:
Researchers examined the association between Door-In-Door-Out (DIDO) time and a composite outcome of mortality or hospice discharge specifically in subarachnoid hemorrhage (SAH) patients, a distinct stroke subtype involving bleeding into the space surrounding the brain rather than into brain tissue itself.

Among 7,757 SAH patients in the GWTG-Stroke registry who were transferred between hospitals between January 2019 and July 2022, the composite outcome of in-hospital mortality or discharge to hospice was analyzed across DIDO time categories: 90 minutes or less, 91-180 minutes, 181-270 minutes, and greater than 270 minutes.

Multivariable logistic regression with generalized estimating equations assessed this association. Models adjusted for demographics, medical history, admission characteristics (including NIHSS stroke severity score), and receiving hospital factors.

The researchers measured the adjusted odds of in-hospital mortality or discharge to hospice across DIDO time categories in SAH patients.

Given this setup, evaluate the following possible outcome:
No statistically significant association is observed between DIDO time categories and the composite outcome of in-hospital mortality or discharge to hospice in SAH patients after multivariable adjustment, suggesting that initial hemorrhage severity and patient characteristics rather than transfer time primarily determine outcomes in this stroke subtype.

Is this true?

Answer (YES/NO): NO